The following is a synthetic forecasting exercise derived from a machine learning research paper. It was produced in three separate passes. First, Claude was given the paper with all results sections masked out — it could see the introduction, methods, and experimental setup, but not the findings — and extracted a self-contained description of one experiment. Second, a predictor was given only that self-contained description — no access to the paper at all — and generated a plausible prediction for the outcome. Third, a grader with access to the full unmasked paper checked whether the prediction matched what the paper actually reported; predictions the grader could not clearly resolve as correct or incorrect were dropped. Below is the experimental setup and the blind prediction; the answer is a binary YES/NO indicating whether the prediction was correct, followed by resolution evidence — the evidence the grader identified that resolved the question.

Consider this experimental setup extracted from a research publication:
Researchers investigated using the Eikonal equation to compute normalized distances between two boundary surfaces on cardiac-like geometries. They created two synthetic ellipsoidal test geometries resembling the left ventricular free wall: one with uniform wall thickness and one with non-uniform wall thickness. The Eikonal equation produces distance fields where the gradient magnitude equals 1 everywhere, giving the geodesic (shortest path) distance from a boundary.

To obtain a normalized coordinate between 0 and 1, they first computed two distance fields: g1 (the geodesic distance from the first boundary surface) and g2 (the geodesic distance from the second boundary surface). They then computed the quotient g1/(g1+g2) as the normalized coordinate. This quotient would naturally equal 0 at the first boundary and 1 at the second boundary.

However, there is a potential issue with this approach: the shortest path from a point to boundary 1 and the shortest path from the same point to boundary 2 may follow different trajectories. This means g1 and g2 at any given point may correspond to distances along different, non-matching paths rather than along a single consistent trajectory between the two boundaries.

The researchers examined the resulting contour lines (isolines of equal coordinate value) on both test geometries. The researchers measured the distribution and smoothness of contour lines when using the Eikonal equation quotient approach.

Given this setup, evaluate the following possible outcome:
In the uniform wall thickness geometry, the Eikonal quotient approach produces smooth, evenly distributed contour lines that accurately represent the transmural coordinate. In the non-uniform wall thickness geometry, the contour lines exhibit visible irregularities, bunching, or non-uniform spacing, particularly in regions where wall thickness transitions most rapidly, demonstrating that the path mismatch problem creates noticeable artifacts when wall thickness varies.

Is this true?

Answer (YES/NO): NO